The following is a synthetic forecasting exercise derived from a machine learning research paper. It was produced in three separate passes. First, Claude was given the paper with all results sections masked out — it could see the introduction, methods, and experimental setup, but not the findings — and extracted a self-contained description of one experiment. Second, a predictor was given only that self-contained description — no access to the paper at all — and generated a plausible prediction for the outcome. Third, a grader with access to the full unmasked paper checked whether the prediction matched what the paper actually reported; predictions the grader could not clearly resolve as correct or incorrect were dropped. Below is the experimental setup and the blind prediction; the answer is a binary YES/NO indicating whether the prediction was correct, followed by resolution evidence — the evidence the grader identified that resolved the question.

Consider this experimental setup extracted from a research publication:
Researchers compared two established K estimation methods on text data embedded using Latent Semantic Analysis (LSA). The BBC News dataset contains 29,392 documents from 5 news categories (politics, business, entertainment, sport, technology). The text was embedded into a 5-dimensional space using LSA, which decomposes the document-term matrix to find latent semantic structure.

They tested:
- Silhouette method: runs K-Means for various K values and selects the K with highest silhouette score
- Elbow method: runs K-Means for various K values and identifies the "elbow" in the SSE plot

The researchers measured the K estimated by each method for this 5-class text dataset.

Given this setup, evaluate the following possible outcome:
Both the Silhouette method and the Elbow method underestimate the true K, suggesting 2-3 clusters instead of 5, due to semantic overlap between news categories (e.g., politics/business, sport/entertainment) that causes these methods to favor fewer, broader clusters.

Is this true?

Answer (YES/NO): NO